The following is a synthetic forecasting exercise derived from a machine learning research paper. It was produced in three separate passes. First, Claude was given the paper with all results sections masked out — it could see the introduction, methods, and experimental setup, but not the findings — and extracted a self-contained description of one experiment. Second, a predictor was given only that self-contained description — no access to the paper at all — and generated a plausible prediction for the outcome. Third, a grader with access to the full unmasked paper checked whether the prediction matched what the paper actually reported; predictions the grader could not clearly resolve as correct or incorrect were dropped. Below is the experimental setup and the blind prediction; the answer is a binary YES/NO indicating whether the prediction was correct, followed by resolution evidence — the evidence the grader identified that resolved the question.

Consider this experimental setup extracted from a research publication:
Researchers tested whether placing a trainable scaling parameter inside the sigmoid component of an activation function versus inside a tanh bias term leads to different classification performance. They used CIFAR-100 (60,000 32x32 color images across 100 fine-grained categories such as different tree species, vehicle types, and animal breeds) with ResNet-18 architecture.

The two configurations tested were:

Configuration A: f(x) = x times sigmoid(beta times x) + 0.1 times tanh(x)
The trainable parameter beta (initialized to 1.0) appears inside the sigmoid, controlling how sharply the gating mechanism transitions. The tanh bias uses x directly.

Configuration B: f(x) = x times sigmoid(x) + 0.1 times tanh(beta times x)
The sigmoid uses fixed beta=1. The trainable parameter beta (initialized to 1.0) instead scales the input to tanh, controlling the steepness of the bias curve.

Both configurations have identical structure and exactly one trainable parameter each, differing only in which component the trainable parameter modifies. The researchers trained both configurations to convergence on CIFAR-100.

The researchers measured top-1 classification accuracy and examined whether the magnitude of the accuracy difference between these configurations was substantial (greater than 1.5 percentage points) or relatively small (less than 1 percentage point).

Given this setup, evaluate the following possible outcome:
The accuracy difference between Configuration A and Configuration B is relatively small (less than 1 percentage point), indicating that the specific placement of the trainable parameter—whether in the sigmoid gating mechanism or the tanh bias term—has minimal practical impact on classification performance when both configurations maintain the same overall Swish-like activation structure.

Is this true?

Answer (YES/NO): YES